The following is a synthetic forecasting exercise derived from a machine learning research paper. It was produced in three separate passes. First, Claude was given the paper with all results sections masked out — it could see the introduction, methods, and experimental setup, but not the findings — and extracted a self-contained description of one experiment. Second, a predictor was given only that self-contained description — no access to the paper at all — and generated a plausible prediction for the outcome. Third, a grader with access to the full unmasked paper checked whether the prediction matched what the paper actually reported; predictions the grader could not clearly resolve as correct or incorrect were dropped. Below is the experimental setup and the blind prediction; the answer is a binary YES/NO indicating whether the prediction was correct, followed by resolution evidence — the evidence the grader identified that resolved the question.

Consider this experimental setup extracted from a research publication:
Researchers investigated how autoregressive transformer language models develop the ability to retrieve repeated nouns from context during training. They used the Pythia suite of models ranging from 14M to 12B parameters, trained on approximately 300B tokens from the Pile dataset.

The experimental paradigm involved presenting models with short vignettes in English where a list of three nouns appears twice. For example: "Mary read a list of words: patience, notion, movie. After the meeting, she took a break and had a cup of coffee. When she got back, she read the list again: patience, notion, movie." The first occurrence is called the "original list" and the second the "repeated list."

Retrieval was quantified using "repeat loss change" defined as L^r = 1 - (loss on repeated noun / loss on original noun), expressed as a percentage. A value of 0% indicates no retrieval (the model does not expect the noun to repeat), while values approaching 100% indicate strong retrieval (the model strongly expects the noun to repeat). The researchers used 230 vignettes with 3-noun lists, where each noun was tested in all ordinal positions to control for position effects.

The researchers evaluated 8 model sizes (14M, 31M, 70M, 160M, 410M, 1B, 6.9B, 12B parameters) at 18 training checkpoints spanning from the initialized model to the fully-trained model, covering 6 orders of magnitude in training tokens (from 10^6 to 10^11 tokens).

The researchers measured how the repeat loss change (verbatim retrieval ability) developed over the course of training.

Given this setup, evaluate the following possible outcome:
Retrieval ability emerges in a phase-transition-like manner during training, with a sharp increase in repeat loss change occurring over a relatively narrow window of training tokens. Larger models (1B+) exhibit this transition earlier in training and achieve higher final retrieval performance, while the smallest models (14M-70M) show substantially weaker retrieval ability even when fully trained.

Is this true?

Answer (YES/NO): NO